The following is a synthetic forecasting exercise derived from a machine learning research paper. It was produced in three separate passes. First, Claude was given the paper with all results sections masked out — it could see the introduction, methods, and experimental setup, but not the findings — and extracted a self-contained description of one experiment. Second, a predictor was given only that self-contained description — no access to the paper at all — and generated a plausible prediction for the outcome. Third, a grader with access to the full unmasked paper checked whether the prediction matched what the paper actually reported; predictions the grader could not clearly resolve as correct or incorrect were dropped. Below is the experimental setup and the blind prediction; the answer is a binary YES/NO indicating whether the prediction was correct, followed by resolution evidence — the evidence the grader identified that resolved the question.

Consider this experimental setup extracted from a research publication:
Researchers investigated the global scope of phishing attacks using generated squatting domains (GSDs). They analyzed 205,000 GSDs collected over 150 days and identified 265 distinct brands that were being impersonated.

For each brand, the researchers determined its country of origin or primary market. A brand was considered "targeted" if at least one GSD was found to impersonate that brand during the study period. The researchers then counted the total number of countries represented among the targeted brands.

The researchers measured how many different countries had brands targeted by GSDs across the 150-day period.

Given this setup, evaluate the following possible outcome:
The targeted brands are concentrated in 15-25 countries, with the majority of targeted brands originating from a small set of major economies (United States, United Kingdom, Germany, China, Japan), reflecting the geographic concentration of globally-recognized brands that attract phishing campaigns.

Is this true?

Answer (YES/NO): NO